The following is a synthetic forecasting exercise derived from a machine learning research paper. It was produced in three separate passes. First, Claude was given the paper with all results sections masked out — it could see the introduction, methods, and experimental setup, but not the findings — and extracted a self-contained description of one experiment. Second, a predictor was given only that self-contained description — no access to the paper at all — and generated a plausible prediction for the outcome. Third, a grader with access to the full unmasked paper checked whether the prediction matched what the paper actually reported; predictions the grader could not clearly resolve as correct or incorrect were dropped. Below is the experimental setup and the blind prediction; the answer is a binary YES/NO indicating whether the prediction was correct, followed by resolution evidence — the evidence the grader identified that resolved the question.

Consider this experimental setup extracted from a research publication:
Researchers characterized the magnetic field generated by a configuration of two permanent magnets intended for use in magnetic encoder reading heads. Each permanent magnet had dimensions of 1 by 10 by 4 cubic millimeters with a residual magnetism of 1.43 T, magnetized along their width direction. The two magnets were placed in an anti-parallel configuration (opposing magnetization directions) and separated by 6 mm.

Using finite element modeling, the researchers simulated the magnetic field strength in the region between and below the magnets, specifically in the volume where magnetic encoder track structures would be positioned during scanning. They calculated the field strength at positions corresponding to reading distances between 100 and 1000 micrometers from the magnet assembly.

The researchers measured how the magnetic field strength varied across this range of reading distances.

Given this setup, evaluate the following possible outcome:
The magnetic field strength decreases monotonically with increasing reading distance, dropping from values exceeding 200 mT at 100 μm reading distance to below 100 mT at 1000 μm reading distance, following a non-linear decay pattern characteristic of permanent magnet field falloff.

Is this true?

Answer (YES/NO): NO